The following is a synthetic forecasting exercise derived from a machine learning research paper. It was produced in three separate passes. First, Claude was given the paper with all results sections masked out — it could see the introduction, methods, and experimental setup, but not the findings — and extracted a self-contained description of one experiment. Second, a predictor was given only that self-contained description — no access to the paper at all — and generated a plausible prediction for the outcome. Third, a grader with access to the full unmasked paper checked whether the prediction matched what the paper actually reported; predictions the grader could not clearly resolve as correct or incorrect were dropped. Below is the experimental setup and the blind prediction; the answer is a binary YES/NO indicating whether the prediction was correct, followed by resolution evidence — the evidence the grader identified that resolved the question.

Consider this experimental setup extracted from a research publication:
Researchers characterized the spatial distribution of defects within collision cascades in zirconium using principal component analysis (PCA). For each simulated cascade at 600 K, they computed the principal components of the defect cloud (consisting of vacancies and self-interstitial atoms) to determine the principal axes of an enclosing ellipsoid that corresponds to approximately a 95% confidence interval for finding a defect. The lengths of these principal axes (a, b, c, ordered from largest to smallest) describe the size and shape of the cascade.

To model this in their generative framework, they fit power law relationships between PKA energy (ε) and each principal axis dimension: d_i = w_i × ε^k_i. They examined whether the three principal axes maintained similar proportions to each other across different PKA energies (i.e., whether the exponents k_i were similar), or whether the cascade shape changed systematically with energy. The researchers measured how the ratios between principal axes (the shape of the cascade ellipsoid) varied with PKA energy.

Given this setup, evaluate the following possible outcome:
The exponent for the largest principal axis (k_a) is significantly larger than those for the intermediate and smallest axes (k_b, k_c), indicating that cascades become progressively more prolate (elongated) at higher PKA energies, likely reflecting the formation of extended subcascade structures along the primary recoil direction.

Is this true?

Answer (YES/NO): NO